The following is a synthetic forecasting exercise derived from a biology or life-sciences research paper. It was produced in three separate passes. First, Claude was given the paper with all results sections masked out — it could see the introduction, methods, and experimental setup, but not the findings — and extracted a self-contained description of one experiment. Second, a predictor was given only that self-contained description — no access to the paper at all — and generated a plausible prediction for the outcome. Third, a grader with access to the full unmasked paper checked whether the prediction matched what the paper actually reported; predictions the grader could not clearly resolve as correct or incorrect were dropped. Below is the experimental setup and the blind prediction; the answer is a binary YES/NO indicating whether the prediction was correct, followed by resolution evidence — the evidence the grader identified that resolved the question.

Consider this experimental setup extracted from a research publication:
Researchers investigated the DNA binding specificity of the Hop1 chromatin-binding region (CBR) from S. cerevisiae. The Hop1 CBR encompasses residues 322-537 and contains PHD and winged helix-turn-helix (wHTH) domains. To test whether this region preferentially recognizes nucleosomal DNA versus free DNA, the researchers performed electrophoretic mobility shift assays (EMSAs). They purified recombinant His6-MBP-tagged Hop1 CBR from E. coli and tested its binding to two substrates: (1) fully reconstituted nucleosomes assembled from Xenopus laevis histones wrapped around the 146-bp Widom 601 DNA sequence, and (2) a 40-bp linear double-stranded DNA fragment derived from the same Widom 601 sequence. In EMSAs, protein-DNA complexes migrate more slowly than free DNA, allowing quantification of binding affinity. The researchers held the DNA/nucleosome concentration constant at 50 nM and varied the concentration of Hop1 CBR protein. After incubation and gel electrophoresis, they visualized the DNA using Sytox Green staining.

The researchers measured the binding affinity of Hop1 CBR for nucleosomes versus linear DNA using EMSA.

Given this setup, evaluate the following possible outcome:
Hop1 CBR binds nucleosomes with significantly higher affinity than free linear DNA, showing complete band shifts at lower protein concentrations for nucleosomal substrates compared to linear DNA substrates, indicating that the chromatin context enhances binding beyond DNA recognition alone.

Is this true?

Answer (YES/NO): YES